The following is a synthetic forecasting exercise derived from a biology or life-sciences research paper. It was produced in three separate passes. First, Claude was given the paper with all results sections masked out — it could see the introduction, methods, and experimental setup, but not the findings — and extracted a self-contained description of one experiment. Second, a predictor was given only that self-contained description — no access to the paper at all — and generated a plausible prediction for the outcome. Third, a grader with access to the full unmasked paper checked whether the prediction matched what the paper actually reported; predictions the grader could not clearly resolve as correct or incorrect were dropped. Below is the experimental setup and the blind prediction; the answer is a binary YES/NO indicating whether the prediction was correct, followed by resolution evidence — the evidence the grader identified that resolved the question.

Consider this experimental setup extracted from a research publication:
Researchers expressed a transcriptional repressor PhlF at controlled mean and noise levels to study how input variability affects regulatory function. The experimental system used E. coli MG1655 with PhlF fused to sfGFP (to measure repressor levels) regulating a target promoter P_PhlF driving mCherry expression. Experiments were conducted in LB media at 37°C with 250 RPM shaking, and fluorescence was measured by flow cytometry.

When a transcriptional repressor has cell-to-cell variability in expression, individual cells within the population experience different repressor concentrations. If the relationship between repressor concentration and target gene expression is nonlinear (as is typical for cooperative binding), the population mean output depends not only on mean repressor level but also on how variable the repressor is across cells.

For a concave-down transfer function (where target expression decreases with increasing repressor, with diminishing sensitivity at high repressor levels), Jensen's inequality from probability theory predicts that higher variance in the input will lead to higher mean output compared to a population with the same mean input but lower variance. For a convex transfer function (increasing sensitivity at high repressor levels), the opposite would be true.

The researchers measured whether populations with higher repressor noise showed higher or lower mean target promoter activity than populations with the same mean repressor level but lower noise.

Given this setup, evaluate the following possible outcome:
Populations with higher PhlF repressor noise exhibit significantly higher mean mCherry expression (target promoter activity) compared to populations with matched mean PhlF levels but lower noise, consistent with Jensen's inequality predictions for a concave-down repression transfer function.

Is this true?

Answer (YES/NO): NO